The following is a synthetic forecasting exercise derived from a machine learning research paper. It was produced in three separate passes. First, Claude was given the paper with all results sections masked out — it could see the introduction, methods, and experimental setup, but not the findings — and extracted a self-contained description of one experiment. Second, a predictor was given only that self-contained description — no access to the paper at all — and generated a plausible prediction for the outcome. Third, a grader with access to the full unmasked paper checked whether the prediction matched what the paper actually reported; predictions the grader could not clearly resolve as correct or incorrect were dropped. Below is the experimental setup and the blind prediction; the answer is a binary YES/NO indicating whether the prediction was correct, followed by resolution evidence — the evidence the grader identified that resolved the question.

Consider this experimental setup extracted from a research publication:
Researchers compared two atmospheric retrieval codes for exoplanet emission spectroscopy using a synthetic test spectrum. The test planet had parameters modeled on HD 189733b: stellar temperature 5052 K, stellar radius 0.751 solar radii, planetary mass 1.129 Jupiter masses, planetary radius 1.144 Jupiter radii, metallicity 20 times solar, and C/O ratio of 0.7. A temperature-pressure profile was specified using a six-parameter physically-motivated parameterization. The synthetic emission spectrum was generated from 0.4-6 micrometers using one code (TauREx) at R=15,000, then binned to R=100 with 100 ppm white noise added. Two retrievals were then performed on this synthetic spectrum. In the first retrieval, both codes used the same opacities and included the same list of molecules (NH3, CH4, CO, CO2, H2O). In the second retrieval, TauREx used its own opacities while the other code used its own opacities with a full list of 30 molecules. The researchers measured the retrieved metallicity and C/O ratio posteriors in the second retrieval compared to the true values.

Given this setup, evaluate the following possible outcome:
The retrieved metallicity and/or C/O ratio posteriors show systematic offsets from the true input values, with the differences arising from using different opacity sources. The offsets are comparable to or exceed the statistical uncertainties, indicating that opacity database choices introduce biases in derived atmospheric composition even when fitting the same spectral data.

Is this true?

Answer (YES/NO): NO